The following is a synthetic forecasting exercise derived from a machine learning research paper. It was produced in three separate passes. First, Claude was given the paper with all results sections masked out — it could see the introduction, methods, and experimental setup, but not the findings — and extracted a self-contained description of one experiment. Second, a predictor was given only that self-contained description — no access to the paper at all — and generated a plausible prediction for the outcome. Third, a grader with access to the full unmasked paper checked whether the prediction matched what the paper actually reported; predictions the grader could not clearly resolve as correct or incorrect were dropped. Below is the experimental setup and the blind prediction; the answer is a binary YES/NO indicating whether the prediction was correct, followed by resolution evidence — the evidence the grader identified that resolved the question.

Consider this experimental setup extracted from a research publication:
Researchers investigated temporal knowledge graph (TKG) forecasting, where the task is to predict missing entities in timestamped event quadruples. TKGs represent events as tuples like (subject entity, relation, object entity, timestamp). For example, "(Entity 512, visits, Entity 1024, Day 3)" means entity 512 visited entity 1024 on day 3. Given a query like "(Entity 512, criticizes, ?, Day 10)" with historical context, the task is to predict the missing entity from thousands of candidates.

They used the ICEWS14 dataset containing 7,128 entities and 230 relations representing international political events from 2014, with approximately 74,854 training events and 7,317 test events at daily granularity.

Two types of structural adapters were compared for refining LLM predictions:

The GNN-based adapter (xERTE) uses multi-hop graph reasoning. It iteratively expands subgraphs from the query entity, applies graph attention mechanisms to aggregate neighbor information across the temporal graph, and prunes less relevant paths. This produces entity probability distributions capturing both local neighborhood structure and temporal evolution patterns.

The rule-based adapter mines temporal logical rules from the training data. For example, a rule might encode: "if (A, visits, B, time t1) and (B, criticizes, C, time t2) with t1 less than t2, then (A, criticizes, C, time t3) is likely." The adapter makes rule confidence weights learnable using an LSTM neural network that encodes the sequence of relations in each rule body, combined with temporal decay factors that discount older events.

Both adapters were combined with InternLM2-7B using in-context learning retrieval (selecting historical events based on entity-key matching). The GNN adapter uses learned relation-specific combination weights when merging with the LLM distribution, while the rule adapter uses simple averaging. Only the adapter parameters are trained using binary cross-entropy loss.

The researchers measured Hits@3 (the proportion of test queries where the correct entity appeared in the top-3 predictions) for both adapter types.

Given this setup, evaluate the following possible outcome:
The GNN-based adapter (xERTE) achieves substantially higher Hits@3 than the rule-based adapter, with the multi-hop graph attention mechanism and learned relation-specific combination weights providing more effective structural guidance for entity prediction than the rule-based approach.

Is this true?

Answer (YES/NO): NO